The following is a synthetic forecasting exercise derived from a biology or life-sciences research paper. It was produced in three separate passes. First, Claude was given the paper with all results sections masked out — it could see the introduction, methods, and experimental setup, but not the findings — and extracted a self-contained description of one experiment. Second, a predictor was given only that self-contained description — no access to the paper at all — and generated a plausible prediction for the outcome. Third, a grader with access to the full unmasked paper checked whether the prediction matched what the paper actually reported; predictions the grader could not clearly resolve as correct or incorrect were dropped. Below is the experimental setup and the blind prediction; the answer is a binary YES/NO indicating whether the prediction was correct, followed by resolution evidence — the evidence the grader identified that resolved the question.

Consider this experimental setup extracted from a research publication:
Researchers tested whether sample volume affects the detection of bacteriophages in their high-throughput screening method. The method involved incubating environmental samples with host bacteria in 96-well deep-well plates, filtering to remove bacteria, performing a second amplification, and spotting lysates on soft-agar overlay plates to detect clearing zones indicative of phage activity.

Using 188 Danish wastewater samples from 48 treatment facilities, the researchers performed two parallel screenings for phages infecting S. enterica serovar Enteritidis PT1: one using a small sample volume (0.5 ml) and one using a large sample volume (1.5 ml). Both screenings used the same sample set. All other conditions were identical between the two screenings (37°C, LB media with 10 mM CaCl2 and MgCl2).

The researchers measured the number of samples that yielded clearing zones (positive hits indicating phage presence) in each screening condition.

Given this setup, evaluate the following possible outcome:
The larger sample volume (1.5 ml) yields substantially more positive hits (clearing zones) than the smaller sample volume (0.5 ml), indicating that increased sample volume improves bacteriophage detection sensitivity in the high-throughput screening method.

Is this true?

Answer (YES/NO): YES